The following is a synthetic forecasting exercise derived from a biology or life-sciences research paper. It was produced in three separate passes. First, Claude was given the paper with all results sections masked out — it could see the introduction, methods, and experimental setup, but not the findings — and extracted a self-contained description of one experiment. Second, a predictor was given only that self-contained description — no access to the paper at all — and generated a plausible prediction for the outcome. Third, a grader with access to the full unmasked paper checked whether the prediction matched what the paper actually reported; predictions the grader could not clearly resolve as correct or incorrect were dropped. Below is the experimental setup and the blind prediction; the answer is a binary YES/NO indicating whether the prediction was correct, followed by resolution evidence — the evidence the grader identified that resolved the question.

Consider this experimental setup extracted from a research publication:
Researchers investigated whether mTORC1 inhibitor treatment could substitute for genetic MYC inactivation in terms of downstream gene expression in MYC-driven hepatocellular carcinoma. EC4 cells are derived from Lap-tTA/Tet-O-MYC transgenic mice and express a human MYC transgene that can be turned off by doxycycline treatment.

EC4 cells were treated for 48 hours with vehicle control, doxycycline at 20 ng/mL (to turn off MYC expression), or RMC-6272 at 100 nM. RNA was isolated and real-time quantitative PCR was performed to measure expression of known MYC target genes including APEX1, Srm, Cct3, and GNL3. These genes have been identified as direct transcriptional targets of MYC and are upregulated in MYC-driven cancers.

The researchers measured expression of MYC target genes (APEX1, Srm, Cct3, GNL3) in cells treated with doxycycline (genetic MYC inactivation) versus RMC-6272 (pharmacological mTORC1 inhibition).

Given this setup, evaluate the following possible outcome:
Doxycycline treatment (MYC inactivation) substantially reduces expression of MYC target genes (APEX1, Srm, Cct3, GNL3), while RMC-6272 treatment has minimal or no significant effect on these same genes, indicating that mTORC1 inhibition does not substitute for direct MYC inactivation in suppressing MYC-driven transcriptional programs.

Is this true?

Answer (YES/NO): NO